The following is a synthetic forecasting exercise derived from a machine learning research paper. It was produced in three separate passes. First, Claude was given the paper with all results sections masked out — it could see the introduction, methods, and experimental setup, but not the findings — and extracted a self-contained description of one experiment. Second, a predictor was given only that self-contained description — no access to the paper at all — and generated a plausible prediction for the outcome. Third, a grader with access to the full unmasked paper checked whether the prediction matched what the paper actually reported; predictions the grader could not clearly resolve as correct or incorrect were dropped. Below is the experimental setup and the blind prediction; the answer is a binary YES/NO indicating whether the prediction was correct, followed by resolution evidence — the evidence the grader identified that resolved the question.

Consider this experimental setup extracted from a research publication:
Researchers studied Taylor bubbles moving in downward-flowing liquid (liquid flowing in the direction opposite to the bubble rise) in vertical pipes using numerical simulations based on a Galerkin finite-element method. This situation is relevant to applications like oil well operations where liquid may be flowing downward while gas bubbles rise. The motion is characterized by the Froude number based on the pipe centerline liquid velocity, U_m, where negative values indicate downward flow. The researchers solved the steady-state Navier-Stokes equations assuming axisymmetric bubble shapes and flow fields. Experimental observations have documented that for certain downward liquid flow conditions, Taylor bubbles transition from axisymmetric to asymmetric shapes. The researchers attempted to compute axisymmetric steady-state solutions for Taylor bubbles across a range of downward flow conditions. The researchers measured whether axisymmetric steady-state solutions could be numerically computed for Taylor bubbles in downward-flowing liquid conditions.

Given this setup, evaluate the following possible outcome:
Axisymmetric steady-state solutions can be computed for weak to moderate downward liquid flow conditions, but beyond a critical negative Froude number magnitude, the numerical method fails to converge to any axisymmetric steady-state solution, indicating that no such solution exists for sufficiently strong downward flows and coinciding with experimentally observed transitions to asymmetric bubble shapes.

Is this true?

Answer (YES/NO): NO